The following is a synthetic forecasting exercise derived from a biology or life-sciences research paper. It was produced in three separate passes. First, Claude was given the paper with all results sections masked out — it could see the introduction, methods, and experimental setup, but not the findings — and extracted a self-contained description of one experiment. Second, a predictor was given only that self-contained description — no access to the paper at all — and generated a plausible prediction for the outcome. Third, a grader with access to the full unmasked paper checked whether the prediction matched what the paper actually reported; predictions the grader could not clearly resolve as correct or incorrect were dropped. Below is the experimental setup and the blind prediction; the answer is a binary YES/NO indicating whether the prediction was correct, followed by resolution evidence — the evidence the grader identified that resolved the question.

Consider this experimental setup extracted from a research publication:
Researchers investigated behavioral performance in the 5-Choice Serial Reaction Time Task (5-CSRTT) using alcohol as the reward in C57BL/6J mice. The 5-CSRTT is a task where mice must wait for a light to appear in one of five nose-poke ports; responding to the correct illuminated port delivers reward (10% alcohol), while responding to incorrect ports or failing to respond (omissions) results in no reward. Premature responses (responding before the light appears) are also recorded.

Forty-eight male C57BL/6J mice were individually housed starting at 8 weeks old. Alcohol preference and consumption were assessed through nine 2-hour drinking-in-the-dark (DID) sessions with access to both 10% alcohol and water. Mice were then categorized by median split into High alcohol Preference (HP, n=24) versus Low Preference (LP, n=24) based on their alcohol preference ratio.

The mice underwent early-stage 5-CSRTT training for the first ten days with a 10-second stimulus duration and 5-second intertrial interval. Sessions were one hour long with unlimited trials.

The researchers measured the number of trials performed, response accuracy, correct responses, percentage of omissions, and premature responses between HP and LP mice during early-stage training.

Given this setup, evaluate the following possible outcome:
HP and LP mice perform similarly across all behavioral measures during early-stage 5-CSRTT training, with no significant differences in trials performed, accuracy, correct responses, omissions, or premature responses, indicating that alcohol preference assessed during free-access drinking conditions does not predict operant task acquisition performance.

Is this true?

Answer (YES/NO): NO